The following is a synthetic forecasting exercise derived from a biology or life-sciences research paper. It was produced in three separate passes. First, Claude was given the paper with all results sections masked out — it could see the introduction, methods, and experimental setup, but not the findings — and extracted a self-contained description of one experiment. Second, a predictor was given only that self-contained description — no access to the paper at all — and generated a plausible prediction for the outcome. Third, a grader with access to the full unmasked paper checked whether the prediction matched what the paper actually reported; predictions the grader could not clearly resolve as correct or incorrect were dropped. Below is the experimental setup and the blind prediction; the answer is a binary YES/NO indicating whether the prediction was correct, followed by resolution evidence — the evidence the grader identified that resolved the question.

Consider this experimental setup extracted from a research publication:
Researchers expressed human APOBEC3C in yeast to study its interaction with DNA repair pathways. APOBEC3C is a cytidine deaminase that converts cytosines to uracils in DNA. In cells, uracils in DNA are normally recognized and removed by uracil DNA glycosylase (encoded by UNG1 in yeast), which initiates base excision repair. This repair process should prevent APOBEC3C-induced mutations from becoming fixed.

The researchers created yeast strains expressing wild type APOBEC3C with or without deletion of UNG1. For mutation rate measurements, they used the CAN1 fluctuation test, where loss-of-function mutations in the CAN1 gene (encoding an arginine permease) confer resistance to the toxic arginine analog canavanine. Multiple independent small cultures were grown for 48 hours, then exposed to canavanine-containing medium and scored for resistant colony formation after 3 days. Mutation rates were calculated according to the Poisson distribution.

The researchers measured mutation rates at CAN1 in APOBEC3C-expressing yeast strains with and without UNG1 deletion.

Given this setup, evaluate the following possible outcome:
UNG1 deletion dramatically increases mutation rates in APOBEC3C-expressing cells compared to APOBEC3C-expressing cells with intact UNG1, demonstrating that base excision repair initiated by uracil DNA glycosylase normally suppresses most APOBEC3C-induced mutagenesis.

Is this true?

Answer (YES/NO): YES